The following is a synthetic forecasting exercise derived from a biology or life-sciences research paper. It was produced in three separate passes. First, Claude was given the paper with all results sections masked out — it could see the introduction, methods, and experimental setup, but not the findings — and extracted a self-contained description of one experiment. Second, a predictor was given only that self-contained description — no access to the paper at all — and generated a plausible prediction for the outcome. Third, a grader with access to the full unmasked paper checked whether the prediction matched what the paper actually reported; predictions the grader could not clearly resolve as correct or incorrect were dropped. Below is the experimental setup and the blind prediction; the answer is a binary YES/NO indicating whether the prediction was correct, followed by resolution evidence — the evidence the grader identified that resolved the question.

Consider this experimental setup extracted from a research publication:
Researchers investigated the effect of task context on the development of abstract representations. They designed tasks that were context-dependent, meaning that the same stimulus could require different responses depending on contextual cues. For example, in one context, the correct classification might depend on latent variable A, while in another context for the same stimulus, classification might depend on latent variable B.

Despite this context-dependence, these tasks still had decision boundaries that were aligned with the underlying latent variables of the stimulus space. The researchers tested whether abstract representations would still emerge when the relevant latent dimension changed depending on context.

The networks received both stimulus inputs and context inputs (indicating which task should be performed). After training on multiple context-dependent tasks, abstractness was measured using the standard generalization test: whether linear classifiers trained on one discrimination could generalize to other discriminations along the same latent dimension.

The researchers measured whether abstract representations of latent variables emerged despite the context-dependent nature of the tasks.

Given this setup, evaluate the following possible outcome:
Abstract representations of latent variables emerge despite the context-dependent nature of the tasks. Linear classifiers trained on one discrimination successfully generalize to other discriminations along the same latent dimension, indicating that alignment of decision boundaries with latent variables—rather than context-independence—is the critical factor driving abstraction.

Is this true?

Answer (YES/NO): YES